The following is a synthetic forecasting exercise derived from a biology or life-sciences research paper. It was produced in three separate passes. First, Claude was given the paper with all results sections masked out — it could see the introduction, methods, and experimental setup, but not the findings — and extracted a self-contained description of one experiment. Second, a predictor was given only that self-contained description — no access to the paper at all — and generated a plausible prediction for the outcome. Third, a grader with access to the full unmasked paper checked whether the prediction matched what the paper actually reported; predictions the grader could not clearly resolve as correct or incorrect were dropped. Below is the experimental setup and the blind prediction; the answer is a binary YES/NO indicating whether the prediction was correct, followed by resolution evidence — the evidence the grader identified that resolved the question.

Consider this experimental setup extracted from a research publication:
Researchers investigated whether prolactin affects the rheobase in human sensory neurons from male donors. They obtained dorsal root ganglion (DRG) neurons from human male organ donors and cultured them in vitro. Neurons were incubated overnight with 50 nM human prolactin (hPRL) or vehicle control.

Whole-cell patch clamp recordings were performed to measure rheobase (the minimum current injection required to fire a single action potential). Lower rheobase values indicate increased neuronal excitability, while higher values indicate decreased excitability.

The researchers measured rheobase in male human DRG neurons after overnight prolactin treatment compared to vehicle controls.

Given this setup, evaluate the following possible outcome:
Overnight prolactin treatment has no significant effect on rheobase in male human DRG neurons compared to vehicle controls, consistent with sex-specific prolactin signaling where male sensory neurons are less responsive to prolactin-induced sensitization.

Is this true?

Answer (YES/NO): YES